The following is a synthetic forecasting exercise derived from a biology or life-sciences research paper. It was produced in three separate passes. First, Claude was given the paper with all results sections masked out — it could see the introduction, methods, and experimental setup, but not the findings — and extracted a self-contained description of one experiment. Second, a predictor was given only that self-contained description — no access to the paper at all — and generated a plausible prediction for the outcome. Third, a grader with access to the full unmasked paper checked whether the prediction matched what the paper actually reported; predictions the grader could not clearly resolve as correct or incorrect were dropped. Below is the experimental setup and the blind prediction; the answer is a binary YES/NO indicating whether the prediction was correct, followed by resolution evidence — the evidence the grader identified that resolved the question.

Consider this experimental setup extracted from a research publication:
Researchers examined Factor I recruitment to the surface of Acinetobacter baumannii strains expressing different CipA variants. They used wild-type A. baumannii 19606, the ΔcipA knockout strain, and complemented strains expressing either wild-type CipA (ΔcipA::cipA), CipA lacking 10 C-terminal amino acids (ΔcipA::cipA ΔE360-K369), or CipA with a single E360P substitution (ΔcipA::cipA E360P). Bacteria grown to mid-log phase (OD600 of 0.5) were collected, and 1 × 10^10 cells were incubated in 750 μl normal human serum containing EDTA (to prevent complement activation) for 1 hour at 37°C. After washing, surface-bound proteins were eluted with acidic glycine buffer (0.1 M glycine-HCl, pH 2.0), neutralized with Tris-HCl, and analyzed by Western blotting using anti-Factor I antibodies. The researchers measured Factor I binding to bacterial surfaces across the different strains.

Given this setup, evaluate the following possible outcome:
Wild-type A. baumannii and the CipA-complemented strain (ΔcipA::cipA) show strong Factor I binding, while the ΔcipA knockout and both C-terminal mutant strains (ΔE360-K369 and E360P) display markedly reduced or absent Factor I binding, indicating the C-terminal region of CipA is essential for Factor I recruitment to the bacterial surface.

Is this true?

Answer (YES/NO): NO